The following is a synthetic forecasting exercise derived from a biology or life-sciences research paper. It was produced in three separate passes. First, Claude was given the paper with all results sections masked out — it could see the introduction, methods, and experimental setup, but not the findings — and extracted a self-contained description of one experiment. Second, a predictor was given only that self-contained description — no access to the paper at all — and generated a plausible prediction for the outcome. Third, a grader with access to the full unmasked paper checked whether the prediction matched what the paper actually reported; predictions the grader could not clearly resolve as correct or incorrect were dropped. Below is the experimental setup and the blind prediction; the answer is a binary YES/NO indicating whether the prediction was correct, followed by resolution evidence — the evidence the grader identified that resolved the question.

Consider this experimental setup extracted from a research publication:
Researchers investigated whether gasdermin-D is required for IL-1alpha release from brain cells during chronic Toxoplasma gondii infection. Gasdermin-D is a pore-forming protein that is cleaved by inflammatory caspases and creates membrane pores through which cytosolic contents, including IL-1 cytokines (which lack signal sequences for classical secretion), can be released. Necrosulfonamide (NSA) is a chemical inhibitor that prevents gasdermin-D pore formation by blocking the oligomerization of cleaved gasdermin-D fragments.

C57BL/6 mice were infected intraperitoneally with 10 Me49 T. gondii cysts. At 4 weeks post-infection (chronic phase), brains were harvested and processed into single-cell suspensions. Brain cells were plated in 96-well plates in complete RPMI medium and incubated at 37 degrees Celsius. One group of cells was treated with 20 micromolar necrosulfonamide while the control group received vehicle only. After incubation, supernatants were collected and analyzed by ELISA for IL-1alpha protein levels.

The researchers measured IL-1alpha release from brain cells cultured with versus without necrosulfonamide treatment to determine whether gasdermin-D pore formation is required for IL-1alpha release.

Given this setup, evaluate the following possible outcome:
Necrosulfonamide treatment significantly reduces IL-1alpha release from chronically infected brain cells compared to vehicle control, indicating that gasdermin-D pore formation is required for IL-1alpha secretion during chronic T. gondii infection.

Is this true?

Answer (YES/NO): YES